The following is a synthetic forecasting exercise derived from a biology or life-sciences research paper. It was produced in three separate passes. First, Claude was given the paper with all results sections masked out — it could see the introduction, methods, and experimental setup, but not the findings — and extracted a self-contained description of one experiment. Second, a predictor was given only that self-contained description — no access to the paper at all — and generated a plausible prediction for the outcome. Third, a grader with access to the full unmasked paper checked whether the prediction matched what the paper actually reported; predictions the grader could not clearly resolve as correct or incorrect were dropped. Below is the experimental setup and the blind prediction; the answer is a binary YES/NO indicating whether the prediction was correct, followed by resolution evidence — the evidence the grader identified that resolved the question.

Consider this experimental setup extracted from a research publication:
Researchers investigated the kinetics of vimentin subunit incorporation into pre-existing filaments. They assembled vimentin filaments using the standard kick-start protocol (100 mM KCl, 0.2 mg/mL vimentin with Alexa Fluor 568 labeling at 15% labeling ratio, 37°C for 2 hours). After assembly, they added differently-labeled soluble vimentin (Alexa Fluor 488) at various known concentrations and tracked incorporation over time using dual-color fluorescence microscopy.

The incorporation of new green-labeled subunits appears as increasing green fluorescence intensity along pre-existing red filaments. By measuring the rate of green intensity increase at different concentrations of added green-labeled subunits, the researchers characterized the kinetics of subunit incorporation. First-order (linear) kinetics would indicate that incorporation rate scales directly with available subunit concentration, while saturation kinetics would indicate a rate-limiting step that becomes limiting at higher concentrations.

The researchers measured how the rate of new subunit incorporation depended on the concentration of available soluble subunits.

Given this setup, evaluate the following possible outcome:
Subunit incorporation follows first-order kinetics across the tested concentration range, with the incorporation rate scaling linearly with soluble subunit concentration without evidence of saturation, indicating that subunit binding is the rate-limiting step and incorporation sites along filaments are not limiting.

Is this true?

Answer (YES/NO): YES